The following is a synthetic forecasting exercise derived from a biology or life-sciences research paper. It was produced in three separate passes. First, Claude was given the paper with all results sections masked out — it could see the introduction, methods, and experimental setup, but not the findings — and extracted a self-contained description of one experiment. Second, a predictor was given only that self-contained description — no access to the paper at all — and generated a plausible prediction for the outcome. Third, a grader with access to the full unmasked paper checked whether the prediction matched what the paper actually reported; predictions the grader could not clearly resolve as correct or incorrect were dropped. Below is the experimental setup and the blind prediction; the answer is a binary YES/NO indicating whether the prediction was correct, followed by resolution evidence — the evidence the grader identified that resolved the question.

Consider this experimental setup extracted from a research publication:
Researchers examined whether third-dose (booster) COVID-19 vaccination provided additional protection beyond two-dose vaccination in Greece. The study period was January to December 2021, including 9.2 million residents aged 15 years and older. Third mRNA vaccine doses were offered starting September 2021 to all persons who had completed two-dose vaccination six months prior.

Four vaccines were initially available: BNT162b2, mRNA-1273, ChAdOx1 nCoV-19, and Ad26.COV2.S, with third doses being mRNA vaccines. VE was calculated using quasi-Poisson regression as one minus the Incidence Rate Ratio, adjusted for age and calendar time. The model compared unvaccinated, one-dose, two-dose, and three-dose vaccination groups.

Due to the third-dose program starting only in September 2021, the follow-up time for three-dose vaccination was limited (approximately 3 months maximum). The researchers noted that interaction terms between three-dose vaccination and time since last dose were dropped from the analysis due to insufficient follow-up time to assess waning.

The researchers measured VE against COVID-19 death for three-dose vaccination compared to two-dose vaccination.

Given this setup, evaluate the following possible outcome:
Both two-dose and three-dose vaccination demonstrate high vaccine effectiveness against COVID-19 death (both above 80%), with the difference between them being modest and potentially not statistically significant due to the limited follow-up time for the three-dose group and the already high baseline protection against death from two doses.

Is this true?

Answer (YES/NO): NO